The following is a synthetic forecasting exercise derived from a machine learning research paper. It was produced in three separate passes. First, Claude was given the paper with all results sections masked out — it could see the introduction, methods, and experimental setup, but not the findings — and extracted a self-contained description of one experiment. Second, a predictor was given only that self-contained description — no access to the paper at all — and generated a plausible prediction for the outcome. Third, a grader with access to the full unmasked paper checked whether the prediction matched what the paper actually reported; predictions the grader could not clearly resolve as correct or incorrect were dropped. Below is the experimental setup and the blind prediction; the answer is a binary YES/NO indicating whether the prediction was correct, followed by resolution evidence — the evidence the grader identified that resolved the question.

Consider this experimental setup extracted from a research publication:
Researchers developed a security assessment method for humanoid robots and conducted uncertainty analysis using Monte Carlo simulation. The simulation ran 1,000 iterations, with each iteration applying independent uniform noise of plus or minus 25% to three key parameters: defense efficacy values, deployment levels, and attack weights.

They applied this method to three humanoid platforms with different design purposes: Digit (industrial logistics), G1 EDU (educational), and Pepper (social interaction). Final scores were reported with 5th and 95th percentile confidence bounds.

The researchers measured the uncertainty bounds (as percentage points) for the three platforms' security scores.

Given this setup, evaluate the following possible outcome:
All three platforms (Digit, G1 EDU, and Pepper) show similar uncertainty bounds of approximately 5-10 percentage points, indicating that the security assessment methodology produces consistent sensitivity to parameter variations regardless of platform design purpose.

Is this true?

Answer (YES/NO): NO